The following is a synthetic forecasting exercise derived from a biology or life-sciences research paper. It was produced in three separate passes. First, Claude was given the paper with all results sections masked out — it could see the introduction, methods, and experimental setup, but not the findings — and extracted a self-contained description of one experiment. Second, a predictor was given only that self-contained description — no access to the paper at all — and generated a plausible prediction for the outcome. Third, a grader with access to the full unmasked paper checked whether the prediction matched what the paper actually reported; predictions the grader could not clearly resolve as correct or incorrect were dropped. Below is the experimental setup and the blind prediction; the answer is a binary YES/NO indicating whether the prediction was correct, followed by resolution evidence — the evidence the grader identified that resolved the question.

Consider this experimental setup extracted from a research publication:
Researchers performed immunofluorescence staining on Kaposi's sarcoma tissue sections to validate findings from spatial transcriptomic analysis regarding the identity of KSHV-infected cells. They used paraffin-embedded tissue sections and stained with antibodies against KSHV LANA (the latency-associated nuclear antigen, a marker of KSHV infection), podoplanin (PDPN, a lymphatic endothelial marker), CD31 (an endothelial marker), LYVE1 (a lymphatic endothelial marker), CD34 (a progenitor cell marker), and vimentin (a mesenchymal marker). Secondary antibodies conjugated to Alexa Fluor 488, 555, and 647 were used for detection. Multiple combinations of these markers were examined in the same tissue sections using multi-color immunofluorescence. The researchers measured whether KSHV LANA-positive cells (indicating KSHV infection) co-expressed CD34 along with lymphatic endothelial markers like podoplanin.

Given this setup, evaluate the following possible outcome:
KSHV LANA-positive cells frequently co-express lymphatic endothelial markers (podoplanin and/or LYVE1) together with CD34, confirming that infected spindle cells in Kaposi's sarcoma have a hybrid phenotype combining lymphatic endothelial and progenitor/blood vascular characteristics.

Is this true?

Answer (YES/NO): YES